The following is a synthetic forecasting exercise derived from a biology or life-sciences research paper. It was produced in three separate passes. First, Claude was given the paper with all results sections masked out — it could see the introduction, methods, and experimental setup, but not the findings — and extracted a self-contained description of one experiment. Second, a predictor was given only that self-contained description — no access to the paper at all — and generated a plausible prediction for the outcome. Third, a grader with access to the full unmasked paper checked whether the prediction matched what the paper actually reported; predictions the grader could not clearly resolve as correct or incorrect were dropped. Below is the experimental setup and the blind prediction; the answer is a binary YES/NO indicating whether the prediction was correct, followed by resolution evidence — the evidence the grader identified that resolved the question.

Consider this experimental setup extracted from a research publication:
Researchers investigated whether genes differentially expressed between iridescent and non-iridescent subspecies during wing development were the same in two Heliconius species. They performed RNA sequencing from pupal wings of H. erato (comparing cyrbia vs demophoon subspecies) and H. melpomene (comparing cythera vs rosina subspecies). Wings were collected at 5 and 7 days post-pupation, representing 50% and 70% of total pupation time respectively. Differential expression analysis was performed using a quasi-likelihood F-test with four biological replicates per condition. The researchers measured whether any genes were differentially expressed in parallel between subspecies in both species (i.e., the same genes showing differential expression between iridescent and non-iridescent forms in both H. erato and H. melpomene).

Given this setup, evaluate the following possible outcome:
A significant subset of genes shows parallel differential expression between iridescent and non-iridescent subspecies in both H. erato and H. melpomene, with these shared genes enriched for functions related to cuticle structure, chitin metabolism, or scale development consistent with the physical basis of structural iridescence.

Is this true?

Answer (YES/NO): NO